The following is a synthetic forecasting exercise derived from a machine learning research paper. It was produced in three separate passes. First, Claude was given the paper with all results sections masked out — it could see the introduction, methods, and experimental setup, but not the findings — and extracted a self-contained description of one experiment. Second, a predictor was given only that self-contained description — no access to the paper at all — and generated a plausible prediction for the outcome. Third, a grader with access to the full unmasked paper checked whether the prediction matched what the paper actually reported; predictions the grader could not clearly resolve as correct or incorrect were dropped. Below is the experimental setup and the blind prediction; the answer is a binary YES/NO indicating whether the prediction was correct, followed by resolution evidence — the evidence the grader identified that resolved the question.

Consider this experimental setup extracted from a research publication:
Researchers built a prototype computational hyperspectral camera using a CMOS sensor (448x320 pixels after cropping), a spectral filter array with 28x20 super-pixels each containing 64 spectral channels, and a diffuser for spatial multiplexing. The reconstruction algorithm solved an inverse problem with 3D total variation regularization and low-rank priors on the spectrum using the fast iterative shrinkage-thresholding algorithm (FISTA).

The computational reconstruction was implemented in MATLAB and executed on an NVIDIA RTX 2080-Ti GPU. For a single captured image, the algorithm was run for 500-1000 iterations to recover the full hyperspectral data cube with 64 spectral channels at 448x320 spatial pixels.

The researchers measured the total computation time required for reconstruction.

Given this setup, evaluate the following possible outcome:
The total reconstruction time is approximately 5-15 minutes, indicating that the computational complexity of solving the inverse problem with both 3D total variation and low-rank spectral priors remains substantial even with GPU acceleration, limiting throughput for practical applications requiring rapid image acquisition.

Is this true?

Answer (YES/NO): NO